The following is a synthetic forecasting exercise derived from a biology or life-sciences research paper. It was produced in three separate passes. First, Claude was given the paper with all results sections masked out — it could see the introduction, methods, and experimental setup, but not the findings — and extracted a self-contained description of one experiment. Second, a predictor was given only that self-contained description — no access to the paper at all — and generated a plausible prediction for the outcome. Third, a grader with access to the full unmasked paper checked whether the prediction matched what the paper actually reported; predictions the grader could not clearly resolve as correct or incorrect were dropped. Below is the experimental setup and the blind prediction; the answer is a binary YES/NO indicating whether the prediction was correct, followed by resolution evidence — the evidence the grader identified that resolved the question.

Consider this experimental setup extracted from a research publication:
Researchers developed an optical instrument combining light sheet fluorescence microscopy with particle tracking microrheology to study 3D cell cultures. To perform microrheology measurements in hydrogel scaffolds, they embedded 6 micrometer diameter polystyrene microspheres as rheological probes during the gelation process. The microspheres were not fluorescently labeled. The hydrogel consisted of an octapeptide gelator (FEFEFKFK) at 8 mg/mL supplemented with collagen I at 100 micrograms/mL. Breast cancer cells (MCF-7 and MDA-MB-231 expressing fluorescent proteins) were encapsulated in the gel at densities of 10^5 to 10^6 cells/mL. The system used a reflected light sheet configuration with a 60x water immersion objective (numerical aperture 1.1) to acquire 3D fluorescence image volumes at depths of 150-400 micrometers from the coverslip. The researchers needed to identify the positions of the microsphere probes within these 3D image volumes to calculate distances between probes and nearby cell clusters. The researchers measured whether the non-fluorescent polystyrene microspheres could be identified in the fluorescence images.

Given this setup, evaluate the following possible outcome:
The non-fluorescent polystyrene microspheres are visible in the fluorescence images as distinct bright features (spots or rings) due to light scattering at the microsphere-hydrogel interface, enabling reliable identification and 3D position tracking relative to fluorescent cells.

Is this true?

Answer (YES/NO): NO